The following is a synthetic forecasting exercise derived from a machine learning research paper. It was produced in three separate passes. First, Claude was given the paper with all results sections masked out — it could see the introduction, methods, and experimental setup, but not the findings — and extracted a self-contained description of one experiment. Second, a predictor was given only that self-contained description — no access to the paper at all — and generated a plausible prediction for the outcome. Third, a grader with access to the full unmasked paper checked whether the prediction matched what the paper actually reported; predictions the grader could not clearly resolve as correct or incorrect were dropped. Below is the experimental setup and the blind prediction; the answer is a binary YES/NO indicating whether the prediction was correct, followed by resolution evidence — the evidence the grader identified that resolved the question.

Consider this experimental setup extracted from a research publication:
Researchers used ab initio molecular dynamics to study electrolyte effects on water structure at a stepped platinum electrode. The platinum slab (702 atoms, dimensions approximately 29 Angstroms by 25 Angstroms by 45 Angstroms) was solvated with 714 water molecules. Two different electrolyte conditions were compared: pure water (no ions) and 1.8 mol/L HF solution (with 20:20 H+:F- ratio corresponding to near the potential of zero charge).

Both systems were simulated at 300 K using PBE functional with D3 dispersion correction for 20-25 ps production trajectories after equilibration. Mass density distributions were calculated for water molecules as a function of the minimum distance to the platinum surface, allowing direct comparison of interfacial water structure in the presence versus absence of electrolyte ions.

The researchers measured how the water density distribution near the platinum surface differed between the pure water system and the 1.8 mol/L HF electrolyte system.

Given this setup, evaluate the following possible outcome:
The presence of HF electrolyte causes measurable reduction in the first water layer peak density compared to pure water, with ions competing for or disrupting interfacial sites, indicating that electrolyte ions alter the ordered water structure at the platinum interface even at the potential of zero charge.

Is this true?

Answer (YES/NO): NO